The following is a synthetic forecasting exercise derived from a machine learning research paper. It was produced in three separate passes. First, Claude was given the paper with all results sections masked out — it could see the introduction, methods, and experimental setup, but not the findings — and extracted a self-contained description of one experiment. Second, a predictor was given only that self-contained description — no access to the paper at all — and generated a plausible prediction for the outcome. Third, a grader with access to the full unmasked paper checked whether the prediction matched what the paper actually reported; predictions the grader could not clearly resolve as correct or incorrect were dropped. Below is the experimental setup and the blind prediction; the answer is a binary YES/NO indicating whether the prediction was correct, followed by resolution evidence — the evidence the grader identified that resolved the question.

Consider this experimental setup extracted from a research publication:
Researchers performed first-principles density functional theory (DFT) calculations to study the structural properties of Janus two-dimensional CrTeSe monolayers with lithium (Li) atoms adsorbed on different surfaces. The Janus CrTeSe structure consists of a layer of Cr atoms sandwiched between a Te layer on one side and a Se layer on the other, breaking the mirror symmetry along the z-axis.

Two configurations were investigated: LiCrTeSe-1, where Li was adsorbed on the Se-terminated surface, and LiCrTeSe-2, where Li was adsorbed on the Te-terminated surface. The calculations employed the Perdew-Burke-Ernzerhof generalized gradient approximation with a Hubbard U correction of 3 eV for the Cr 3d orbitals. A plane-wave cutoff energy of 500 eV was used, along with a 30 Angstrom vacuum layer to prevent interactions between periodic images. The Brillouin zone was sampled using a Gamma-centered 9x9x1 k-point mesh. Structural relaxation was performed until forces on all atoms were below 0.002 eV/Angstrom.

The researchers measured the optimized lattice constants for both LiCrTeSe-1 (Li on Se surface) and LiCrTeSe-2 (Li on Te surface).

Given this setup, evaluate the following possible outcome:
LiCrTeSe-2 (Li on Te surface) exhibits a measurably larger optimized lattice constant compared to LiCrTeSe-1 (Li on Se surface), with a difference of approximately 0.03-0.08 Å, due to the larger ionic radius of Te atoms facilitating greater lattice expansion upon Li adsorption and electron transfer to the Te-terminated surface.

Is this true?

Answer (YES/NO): NO